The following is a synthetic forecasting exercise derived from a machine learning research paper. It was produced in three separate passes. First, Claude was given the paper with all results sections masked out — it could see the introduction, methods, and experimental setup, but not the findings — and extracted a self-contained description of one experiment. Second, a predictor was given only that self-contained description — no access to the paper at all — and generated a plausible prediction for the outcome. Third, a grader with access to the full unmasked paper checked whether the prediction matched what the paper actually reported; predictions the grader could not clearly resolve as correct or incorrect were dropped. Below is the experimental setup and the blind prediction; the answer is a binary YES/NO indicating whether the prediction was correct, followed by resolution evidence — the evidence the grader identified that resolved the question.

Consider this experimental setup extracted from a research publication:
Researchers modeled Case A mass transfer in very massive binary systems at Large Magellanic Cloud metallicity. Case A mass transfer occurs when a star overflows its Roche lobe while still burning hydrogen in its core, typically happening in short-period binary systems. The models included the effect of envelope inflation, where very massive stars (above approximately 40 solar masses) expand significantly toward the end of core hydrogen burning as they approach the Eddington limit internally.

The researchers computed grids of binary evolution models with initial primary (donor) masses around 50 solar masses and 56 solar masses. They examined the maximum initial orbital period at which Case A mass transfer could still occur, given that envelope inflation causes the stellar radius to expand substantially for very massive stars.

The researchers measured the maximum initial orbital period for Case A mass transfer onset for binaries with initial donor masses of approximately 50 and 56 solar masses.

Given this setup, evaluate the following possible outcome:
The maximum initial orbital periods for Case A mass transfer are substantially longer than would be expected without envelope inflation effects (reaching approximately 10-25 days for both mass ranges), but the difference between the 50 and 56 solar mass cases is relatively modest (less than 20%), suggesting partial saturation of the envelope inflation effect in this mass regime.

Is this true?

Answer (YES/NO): NO